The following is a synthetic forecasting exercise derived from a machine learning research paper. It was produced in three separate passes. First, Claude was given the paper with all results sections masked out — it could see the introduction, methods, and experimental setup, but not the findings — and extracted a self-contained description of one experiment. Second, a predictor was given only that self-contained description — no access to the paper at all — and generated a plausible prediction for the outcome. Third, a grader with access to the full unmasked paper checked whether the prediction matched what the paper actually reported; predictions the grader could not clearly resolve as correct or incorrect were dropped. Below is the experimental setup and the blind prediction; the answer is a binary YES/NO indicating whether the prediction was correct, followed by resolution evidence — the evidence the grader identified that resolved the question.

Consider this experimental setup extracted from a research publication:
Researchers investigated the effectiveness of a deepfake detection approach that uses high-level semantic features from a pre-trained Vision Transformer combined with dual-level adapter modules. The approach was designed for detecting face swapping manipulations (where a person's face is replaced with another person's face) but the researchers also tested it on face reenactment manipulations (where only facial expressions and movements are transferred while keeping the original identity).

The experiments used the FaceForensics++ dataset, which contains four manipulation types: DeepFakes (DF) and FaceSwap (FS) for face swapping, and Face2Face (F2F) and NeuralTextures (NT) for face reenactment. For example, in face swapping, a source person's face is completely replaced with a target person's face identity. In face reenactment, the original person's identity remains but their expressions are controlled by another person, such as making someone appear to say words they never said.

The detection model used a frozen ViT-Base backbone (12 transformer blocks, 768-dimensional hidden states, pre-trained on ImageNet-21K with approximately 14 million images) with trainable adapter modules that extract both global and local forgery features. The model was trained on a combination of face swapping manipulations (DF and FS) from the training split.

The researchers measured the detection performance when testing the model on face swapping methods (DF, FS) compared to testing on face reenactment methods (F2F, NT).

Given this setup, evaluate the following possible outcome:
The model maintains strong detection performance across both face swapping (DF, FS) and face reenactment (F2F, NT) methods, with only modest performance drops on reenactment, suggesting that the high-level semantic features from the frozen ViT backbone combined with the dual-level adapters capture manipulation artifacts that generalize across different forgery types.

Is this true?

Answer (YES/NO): NO